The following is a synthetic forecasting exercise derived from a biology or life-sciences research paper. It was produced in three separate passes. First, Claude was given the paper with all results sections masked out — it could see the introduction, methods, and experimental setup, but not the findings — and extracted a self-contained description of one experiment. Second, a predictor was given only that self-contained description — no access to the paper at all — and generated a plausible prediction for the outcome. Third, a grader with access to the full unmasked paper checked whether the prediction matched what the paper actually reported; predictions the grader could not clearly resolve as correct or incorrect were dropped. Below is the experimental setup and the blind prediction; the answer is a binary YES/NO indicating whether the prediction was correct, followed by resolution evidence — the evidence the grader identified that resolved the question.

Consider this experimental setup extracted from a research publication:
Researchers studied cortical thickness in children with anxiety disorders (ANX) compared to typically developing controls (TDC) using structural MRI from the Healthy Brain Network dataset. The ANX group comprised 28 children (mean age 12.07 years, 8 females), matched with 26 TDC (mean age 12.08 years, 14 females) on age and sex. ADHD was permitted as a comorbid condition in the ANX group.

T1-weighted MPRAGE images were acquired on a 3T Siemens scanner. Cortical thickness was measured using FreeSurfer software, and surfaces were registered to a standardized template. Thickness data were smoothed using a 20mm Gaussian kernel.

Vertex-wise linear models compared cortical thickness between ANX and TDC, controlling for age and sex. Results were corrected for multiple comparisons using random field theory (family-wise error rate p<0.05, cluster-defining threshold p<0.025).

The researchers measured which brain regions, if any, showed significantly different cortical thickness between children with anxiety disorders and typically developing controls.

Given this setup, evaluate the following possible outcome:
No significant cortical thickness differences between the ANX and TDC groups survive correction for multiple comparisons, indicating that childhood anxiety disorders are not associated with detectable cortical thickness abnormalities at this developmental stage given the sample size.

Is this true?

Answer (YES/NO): NO